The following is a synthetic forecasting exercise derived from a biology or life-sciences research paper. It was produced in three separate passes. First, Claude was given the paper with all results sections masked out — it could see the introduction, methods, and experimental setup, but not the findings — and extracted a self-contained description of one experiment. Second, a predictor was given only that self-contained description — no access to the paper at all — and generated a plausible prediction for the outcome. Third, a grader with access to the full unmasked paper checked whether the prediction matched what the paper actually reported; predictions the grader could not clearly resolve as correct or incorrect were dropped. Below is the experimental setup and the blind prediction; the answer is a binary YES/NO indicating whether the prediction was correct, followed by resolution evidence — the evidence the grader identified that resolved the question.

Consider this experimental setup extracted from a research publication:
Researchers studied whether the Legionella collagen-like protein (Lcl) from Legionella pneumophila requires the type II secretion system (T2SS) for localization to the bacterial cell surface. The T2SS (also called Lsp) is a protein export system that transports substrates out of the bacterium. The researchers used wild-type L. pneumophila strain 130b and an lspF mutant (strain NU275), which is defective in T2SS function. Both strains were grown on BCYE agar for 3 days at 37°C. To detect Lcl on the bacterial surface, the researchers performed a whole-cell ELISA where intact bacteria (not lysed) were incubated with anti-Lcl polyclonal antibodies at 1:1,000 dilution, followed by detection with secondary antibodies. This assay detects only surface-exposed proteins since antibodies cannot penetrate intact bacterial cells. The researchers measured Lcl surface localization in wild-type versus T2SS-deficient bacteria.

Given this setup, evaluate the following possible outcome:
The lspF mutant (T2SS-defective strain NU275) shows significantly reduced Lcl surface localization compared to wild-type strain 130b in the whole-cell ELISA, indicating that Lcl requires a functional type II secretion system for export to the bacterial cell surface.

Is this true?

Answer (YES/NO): YES